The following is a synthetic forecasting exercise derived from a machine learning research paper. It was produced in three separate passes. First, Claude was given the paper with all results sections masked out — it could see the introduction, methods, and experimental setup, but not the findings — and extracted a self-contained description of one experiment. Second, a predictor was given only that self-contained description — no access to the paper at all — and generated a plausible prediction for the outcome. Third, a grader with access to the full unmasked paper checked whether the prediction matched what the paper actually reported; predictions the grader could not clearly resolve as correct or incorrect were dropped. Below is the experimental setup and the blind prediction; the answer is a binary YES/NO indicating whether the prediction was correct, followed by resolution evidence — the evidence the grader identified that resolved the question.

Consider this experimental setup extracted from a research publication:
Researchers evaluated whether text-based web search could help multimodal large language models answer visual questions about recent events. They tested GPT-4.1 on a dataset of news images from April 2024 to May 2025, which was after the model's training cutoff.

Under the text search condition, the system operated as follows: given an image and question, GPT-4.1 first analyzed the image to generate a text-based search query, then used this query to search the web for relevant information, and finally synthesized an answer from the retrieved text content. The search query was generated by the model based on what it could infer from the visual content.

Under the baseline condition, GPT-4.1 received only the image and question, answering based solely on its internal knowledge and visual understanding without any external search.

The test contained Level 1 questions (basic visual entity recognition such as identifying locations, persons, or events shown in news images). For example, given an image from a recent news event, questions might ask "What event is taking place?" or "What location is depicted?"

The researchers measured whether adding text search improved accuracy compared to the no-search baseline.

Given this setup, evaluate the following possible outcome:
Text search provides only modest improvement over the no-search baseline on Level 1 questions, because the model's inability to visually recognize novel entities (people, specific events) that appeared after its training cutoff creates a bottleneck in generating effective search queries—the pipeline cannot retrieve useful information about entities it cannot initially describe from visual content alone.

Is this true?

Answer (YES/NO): NO